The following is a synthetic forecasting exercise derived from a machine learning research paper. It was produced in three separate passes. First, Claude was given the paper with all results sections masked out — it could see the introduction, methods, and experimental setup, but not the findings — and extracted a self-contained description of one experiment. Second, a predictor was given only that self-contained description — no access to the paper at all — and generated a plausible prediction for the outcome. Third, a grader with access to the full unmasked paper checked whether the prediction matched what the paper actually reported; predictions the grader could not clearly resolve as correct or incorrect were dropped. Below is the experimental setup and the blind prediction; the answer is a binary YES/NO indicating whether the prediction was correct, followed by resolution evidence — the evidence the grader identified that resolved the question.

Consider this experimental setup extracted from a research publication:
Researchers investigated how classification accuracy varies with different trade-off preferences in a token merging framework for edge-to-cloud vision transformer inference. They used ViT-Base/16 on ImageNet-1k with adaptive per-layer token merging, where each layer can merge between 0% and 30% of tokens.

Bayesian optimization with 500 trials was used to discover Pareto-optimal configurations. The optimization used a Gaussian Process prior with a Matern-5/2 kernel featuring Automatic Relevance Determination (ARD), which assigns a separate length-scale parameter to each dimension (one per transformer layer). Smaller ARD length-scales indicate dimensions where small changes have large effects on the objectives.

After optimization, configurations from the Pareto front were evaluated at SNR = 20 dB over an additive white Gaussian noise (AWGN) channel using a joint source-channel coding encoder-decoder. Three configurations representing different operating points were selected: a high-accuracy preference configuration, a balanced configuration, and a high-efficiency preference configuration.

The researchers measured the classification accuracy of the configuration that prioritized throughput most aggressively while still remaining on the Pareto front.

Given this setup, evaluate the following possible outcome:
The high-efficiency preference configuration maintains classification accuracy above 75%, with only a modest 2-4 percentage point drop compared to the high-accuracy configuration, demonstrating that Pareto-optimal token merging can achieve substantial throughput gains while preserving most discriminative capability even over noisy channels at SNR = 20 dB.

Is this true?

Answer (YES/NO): NO